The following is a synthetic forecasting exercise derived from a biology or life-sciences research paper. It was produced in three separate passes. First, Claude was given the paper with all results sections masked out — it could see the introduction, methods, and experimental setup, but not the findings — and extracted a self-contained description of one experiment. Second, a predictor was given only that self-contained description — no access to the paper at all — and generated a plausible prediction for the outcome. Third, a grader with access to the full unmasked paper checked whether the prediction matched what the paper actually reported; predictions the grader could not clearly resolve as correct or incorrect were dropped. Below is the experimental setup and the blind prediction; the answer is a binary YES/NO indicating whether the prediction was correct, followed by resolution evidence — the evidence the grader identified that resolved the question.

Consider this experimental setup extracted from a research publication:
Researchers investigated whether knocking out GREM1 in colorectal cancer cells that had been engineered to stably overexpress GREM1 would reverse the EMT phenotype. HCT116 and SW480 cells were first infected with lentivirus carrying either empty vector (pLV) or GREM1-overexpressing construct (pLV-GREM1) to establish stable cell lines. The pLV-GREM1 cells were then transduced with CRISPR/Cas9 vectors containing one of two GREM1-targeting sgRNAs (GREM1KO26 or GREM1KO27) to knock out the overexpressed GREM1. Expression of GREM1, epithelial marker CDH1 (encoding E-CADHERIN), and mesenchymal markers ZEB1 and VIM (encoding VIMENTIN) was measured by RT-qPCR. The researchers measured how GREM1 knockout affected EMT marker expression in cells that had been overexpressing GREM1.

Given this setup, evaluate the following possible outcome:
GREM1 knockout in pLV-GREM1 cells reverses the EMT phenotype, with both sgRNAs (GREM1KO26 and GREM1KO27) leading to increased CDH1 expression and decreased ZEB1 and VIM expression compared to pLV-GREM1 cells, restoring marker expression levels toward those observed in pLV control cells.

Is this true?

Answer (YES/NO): YES